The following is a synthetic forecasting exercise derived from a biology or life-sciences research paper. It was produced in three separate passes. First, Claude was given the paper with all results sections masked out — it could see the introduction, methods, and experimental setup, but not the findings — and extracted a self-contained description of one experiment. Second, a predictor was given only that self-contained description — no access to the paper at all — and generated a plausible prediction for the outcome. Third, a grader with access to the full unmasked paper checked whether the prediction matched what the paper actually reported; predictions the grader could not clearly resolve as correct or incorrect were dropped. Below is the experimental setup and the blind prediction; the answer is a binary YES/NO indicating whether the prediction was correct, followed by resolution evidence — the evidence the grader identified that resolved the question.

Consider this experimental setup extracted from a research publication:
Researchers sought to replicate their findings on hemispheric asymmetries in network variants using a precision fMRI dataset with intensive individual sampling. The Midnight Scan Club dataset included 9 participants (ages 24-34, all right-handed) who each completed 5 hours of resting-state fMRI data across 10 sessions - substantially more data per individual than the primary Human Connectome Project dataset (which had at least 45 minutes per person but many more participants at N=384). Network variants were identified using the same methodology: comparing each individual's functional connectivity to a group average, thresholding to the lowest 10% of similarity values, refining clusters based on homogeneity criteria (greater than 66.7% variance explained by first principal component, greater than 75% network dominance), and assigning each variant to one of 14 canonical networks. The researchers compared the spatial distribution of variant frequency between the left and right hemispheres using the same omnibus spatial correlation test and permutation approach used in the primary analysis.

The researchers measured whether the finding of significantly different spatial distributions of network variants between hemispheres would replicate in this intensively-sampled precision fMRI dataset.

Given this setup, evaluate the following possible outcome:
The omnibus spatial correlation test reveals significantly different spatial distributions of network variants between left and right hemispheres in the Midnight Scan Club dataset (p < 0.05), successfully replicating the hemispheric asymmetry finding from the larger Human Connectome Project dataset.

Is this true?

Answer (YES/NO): YES